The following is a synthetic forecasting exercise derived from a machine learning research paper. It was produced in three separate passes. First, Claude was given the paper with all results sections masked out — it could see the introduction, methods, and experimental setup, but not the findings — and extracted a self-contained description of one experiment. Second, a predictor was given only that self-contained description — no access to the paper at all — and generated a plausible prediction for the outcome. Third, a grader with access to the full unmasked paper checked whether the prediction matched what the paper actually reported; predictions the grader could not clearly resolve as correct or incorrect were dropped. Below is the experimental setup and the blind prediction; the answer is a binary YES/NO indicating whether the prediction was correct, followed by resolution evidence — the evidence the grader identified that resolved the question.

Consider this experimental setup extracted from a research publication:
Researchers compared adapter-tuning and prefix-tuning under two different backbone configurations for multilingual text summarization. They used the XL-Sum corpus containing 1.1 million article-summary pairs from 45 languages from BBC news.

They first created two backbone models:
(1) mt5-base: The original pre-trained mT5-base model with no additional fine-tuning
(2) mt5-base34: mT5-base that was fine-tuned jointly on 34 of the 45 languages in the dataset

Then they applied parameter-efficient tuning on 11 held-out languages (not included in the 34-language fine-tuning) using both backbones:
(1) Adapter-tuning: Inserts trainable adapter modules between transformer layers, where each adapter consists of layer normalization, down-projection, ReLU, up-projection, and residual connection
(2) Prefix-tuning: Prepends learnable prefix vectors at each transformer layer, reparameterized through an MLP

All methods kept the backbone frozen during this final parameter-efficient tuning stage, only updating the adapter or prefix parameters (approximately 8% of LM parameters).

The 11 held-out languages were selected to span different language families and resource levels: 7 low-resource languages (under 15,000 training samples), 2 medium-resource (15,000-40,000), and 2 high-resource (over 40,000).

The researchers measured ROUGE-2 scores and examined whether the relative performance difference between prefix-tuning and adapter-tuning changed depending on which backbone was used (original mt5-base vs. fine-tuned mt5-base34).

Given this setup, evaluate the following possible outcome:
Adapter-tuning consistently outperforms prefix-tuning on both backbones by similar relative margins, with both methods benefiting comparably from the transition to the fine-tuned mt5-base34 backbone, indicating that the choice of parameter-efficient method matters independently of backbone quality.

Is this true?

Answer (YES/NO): NO